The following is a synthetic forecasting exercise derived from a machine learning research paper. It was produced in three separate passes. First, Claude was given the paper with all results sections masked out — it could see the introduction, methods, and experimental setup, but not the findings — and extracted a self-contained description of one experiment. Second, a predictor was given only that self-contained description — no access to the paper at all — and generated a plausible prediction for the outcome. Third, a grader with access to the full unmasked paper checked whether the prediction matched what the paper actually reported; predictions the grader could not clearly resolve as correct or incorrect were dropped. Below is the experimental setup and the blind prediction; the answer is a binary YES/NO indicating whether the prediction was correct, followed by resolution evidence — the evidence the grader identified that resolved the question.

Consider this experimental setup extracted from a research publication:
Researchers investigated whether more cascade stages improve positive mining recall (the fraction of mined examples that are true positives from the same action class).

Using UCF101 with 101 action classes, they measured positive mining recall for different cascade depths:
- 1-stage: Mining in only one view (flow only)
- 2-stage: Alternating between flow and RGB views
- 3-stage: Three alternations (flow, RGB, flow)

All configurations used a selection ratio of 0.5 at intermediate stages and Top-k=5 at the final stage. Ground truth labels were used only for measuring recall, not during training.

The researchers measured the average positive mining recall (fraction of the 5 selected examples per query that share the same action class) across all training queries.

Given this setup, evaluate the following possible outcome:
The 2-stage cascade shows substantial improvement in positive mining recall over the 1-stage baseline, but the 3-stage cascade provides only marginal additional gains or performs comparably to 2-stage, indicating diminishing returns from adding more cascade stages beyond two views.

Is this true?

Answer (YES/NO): NO